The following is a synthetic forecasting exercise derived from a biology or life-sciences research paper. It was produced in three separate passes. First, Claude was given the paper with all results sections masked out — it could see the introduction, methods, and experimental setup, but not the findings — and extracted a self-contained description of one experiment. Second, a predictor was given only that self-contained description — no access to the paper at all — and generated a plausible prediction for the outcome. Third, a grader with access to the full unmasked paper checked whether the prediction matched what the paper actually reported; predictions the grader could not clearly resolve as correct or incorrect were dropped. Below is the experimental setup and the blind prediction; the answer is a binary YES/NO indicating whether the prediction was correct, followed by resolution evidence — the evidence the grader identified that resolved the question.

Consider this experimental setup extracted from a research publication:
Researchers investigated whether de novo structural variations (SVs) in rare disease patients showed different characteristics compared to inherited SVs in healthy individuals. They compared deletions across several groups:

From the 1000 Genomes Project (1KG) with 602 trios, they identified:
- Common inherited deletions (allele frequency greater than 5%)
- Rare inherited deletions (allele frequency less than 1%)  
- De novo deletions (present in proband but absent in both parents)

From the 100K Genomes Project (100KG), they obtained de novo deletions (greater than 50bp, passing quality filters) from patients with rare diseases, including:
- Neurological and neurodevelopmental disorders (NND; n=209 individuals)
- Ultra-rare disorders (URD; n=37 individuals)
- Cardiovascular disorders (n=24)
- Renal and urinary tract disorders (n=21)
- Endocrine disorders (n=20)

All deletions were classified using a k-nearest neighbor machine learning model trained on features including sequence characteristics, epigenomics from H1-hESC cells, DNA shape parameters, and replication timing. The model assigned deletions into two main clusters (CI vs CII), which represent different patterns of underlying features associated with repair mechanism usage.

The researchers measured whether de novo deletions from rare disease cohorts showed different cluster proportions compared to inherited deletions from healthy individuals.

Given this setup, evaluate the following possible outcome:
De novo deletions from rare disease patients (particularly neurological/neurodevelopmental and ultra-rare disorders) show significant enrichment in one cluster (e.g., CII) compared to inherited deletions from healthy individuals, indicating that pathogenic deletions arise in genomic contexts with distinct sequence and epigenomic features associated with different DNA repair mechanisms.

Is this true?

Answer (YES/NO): NO